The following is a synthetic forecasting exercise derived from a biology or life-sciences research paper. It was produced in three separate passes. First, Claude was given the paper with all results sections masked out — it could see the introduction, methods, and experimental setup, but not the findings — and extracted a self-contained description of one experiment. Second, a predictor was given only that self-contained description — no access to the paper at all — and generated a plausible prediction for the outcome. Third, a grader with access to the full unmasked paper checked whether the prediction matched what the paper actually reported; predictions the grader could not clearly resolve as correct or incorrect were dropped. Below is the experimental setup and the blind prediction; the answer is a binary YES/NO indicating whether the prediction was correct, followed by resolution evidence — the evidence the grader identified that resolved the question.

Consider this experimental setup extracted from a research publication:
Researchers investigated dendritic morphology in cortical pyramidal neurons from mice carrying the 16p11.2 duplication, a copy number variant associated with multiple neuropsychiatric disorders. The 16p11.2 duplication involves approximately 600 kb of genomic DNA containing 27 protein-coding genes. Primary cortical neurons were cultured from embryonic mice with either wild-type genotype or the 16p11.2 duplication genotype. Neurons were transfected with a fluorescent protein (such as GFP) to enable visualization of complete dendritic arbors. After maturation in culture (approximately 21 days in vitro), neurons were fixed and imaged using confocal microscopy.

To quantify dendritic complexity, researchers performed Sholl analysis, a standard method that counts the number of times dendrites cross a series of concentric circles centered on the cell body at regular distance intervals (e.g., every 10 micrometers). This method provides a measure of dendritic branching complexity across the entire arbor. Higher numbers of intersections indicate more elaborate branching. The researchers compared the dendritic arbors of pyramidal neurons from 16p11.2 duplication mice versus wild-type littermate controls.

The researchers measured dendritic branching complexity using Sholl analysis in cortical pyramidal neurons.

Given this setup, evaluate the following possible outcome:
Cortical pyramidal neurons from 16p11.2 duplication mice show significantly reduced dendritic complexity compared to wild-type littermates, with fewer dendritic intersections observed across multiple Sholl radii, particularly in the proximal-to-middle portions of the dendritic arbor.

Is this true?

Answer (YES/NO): NO